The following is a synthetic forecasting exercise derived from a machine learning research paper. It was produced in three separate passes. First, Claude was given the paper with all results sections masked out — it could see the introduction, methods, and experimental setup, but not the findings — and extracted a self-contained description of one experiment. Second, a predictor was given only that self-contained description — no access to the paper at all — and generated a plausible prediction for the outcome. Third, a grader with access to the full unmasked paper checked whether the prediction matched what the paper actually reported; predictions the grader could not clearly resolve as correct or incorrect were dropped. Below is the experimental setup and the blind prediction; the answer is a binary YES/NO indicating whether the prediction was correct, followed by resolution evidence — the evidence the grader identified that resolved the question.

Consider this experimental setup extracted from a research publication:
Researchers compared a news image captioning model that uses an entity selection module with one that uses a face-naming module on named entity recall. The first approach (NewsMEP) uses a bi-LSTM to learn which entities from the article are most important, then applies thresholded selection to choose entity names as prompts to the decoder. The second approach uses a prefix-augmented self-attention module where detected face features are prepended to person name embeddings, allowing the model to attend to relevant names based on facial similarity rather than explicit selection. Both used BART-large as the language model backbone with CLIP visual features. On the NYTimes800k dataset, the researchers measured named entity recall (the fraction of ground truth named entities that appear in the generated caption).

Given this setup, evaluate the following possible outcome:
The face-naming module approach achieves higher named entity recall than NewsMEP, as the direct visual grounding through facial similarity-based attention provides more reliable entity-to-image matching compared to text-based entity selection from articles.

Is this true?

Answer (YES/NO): NO